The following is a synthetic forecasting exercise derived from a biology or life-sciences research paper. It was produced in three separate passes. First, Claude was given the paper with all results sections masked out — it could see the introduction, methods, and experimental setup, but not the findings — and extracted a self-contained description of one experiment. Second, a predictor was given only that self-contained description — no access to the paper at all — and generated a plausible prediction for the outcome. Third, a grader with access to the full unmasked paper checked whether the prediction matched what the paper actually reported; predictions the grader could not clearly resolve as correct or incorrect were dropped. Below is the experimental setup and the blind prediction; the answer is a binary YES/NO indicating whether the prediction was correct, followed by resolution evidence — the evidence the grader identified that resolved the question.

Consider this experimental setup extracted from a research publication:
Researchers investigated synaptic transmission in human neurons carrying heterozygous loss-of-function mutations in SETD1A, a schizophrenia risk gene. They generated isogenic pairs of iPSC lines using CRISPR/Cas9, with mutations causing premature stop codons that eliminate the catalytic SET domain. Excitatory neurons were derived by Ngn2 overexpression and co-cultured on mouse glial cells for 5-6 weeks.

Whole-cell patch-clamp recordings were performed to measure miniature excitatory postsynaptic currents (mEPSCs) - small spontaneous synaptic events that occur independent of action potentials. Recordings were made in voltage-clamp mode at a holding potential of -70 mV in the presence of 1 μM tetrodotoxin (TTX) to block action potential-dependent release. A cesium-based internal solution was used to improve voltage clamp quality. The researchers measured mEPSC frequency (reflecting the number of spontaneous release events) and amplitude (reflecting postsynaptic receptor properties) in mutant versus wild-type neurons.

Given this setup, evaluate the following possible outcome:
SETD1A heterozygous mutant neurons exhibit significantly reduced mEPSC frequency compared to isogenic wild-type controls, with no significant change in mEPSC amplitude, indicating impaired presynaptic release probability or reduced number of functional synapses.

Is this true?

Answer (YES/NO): NO